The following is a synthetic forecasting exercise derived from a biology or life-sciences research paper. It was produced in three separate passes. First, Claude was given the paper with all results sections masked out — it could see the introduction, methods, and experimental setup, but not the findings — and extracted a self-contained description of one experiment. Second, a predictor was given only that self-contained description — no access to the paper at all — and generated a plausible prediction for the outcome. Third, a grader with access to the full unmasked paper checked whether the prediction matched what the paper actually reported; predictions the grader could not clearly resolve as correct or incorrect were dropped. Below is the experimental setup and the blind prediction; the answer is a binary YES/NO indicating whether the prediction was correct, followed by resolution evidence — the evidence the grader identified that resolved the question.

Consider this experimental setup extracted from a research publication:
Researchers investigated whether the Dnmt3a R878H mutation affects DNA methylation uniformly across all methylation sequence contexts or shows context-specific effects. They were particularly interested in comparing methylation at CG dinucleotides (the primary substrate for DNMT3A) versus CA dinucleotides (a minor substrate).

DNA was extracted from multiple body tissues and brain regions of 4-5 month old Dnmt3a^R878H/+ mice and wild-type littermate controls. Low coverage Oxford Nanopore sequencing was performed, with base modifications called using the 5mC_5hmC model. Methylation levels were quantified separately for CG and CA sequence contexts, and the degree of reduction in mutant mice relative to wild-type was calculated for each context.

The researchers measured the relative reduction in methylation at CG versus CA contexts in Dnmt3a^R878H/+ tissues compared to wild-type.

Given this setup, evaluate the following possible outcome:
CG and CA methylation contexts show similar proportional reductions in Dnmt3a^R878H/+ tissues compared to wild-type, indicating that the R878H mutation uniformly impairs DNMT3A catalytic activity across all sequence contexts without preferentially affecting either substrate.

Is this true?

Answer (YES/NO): NO